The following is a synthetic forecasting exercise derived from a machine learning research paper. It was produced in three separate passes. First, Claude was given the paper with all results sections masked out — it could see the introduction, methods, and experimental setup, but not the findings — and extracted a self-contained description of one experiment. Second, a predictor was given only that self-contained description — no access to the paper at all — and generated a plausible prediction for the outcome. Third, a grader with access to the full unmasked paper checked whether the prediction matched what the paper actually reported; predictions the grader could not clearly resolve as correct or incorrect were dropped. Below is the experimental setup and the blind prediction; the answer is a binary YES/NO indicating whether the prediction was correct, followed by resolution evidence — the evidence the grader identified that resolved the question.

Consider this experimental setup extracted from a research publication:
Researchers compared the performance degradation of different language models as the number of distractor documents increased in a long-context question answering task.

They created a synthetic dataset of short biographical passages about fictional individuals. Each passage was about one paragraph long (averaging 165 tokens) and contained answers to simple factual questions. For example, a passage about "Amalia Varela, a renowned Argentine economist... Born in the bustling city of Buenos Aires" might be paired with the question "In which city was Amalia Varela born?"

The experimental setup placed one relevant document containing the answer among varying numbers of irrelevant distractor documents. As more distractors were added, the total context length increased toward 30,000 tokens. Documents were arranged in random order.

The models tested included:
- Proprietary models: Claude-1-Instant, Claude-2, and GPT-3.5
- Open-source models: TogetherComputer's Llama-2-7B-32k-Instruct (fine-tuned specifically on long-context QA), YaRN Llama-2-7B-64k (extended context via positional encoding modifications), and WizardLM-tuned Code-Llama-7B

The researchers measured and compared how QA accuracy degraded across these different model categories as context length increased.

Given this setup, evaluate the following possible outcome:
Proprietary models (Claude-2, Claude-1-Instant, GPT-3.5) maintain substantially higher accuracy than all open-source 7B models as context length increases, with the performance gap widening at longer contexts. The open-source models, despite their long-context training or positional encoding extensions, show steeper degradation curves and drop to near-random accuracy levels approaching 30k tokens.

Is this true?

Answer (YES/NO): NO